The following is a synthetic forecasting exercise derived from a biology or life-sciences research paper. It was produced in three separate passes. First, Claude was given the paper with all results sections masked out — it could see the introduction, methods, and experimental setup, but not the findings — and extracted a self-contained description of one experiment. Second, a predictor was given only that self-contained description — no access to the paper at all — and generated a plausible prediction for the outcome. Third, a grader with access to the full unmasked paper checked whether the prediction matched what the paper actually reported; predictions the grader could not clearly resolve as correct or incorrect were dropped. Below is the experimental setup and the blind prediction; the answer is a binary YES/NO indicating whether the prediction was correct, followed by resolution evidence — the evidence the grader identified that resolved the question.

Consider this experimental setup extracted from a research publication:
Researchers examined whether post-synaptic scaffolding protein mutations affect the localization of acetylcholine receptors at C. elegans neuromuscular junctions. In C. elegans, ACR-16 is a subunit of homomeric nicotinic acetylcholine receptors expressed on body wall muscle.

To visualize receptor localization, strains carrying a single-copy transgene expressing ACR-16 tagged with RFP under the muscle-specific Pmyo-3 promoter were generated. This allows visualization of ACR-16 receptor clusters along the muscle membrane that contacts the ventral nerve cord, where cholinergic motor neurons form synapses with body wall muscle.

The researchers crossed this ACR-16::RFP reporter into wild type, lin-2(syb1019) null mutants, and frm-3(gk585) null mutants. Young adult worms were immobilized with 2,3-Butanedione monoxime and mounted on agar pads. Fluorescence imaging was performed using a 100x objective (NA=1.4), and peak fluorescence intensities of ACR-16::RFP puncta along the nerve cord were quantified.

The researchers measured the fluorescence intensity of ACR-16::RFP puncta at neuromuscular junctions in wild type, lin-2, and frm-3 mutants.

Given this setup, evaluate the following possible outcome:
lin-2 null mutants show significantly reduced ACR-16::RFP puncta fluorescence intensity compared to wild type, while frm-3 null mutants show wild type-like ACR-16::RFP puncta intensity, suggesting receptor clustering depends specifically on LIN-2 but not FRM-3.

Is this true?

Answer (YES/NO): NO